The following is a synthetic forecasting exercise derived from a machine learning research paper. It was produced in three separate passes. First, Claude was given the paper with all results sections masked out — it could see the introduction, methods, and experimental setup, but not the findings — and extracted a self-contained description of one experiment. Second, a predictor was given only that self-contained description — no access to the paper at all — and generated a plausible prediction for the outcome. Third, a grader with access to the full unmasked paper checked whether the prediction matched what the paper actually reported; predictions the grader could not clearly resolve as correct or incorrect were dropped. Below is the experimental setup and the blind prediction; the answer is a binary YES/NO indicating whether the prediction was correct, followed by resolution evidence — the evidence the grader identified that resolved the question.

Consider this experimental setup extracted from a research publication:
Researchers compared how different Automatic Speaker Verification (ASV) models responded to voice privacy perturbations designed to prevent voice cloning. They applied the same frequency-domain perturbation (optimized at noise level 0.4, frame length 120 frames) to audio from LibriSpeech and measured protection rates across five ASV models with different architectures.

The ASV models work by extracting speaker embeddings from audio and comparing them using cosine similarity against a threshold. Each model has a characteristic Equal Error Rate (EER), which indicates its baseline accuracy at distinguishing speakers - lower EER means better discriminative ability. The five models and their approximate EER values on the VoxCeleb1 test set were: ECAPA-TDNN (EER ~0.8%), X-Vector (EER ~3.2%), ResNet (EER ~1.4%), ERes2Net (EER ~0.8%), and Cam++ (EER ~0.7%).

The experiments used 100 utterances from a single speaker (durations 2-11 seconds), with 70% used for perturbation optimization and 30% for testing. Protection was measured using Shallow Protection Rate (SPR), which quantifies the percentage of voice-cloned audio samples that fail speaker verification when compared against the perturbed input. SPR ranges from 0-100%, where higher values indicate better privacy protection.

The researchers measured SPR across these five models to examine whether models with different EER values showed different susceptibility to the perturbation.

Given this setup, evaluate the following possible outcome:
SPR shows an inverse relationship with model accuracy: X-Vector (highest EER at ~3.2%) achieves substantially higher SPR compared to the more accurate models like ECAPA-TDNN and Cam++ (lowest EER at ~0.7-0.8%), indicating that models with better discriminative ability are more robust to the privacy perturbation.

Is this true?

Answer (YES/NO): NO